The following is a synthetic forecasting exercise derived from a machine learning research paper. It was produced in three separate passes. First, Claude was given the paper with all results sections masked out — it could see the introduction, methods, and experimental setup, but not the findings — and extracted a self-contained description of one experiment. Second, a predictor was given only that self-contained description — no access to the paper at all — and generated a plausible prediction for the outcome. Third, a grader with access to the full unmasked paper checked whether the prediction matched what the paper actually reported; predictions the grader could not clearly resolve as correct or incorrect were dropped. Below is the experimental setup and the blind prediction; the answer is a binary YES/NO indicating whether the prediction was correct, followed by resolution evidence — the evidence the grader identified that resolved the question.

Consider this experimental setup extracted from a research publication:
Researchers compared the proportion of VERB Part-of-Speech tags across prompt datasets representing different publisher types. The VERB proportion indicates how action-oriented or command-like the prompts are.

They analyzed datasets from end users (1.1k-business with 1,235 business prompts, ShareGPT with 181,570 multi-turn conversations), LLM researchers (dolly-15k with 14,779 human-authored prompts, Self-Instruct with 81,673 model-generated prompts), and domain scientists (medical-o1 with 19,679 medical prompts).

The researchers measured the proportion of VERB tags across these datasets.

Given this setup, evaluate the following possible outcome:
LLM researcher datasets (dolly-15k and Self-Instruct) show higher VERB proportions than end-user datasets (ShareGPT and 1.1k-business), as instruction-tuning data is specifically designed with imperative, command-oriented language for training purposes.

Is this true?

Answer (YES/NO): NO